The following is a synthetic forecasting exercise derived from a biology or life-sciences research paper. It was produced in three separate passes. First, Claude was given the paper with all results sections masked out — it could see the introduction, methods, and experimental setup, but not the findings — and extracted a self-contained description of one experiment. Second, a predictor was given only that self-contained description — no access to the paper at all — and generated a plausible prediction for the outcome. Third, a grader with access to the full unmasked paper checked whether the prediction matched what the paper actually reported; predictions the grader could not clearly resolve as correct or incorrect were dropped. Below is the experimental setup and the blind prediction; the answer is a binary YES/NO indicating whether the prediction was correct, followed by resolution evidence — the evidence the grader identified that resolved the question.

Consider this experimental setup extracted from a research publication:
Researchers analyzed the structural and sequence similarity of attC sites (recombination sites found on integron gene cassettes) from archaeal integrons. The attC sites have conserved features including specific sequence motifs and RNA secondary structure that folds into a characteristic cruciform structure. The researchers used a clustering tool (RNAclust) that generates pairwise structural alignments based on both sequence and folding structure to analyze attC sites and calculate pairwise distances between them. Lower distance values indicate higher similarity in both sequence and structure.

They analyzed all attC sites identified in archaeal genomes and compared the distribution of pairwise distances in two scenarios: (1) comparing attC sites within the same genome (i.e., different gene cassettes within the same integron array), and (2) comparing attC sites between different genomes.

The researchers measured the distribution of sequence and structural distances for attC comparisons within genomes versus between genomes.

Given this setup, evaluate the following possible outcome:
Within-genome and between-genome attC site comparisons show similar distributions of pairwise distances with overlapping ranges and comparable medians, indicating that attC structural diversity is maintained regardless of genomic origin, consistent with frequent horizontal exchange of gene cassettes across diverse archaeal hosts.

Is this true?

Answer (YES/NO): NO